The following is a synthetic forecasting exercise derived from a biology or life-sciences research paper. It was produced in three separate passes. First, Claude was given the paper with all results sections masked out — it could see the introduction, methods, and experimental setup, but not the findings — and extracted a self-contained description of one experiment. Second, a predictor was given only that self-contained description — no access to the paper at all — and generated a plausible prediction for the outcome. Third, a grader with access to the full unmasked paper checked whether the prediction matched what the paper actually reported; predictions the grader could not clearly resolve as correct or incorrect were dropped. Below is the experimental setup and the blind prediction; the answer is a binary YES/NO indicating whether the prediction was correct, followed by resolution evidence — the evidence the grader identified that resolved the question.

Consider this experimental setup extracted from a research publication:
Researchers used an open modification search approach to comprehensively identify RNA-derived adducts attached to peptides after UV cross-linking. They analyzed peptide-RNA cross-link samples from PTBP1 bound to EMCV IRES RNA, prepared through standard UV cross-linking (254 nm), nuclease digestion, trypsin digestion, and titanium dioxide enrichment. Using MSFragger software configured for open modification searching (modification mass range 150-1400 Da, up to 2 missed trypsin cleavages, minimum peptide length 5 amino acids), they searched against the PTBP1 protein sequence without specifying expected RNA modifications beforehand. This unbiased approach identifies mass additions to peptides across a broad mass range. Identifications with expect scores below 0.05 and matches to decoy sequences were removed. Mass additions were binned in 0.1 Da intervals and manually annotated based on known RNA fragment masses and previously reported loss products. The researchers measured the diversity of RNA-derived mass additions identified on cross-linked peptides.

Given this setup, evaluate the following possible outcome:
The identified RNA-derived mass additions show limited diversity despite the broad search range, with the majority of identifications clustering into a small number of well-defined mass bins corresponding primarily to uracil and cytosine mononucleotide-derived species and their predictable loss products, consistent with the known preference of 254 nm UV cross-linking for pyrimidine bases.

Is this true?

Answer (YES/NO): NO